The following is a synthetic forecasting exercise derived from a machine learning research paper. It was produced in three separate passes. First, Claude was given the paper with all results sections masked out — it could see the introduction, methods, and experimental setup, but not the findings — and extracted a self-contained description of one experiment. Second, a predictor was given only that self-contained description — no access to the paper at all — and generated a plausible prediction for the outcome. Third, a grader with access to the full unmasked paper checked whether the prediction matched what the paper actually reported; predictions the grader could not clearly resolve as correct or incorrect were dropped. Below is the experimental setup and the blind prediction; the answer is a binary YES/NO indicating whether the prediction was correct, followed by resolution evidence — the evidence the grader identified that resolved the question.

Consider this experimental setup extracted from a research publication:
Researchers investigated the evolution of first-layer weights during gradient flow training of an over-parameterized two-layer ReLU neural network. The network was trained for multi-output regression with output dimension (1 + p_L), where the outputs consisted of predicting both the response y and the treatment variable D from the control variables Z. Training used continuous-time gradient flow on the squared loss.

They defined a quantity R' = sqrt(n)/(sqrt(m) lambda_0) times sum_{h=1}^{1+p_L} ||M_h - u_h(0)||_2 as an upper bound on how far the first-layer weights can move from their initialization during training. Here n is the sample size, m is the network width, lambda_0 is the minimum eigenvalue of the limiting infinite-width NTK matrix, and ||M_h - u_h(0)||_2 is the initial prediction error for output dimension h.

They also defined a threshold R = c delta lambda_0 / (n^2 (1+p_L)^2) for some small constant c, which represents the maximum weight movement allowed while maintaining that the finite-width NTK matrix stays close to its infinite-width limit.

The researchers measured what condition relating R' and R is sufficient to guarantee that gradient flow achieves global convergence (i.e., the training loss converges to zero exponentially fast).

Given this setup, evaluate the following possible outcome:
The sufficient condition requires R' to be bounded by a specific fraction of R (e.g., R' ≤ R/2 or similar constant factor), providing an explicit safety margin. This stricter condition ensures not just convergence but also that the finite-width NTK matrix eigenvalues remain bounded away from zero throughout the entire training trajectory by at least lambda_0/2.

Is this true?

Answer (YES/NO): NO